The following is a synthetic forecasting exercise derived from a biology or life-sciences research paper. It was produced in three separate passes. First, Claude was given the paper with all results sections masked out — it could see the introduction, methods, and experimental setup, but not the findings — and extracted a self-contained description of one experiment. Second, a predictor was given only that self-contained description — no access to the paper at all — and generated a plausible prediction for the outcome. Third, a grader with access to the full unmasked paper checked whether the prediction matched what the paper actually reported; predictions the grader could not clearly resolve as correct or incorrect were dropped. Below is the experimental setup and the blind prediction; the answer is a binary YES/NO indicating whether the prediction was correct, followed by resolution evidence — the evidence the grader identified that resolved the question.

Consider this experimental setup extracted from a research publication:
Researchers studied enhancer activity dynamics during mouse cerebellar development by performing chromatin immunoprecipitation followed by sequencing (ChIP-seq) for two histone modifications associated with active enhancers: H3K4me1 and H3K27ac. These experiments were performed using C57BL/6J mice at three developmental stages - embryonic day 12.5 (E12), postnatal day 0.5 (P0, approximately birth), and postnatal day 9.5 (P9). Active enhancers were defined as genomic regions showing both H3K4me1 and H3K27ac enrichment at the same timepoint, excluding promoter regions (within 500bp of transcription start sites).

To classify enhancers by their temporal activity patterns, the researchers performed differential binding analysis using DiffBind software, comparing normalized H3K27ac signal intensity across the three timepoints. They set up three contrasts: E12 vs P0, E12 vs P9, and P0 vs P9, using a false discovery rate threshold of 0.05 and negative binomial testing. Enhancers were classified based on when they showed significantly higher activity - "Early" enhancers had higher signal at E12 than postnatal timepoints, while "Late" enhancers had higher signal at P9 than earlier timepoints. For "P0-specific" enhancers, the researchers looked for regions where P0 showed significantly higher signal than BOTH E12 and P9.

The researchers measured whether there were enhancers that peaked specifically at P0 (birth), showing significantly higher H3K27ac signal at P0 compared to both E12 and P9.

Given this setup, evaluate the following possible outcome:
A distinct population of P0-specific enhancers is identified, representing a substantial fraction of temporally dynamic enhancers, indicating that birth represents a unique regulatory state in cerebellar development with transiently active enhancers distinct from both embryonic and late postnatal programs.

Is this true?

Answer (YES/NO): NO